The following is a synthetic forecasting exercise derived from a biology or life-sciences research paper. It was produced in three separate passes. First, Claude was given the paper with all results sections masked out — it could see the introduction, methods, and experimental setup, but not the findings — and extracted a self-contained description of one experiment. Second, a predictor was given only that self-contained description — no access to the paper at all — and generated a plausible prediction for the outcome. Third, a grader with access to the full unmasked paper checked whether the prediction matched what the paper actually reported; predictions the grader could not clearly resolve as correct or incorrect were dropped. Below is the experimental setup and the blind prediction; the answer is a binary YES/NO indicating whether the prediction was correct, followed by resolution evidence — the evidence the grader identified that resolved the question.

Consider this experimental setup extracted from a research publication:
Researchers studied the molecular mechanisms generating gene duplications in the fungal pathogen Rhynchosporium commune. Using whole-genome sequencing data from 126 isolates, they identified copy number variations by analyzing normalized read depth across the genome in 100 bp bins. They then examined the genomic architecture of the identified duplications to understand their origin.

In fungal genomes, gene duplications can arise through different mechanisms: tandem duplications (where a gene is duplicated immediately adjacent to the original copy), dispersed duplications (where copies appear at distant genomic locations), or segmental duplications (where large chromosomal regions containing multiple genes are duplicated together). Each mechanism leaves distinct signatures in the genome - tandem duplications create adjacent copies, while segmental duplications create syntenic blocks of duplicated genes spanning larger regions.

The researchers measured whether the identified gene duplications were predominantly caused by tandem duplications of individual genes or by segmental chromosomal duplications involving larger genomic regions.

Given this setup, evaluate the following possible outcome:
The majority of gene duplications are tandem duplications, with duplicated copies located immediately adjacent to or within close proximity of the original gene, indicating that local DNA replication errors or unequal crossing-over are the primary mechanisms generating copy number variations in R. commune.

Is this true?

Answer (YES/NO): NO